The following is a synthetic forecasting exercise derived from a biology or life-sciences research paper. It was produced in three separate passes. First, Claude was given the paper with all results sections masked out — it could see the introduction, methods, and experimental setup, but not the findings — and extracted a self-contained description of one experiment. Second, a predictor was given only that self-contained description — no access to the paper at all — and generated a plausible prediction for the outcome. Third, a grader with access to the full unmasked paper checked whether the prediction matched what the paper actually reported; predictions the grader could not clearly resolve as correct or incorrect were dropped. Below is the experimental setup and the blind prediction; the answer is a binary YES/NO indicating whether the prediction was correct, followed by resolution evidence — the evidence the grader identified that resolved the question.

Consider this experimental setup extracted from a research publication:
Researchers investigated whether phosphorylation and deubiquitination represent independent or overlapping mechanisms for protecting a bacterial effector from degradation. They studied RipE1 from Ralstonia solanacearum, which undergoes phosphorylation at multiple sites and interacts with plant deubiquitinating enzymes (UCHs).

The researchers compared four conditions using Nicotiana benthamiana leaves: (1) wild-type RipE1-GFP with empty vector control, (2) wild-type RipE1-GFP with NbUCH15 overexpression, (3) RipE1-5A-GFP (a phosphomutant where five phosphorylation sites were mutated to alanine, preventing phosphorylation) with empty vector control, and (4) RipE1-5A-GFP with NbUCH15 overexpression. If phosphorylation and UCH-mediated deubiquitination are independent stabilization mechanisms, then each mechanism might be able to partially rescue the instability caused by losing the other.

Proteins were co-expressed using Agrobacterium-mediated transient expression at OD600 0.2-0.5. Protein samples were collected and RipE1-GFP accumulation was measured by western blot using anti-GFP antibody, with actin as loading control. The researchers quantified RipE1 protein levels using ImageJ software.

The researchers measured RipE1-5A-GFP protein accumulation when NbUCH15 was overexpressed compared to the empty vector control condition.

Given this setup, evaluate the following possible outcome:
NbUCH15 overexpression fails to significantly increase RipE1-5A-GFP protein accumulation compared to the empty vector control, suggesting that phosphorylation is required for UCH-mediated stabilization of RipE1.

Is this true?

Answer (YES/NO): NO